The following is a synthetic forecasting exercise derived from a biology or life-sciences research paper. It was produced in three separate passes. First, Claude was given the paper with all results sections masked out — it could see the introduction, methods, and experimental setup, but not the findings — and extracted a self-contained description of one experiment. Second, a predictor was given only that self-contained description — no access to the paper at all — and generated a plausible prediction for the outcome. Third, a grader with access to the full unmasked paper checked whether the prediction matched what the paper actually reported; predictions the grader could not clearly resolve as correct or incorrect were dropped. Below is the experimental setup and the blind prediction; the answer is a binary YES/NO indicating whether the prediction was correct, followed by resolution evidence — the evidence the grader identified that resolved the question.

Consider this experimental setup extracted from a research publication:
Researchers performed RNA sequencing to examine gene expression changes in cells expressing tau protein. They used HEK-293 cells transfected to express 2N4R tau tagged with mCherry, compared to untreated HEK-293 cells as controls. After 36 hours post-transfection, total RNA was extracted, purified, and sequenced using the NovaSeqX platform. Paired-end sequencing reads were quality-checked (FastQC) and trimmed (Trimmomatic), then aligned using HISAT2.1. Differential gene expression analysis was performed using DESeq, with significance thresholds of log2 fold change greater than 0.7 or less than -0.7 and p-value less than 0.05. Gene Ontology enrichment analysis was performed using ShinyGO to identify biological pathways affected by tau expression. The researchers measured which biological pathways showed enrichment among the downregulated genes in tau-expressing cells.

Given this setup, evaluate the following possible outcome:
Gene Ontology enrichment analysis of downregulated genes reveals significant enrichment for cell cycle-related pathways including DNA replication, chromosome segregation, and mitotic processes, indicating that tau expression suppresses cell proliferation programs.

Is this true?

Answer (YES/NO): NO